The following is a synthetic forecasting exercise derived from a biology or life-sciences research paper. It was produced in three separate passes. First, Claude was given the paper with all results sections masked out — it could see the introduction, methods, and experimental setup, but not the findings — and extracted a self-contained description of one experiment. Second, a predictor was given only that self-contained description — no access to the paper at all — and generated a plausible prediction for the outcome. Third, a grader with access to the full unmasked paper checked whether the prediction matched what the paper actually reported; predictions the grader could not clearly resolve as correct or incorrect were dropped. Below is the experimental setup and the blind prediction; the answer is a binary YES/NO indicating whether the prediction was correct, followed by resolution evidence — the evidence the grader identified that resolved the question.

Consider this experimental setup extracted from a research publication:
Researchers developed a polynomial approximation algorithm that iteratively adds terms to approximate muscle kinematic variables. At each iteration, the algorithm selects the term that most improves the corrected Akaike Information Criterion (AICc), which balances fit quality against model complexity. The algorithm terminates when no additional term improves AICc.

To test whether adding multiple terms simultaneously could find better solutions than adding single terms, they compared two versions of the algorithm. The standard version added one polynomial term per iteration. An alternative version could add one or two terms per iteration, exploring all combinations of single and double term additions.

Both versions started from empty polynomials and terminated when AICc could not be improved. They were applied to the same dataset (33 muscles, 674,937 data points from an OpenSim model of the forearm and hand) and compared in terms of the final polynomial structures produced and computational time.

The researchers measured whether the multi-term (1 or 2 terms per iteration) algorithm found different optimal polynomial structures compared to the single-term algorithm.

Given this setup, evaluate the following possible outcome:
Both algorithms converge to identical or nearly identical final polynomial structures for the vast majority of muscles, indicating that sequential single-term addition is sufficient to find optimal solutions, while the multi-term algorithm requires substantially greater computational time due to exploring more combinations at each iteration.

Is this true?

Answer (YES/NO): YES